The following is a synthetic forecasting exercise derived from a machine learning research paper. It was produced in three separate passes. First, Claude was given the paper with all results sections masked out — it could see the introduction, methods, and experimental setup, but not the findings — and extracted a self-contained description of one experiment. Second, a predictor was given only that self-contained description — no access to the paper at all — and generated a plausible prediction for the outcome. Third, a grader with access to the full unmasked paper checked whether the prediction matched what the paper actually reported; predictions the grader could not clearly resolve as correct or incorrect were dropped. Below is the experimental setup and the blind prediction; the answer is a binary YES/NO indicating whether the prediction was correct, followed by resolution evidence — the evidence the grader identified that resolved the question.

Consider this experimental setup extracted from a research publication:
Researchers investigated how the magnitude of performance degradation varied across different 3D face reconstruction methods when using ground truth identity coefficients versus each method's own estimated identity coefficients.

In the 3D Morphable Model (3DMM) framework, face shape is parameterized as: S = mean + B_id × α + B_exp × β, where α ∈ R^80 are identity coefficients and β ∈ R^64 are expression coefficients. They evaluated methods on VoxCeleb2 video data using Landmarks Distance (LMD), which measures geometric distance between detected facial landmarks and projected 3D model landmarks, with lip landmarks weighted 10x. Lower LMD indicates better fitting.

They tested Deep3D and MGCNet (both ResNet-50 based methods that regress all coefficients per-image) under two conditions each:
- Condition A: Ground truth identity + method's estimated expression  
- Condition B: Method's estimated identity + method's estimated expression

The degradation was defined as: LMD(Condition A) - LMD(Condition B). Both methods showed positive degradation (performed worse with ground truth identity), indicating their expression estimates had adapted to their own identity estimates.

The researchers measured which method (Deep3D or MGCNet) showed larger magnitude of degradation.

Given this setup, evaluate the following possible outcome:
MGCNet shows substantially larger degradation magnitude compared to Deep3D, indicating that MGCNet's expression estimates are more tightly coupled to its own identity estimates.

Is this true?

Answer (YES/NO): NO